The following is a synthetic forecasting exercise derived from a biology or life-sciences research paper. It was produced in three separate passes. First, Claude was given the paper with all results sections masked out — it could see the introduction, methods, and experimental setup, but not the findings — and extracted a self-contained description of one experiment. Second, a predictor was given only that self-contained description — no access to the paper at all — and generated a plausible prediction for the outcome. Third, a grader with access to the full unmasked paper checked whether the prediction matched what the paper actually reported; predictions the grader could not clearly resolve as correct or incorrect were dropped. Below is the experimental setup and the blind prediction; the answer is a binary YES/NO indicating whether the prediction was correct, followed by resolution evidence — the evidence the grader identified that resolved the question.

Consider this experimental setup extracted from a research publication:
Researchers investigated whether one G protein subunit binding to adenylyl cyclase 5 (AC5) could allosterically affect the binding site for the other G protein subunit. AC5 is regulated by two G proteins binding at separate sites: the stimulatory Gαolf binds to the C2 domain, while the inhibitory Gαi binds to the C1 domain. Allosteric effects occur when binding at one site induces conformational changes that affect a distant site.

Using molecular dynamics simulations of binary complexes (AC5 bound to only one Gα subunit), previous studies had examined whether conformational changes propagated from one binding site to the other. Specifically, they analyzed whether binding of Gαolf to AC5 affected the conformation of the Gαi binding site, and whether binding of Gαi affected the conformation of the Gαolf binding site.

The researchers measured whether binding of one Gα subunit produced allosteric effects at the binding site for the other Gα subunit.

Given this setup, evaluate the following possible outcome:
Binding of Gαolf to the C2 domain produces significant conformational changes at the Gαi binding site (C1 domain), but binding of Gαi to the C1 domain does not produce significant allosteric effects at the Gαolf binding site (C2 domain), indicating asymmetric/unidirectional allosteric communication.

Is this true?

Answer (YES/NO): NO